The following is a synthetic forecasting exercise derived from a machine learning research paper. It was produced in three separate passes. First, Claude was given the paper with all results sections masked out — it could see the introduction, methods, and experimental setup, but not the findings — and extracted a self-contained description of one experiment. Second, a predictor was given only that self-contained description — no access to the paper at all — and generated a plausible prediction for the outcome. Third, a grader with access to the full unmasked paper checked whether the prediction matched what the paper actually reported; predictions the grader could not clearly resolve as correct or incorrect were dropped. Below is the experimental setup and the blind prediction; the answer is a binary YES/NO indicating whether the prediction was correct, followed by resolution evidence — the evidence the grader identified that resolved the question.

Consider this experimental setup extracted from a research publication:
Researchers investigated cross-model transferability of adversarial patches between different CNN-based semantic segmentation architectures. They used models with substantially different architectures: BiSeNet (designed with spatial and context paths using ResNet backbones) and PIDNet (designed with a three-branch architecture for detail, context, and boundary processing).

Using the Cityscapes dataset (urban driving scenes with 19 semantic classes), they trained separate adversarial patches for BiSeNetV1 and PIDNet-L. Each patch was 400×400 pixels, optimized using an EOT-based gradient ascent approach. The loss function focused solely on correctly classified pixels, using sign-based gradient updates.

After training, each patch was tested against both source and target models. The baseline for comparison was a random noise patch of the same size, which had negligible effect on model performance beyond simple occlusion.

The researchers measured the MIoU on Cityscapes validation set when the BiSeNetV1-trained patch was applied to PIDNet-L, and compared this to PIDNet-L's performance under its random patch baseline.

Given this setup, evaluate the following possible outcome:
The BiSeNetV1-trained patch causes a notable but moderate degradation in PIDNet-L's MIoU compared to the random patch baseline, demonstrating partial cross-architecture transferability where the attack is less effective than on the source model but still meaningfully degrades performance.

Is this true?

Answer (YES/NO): NO